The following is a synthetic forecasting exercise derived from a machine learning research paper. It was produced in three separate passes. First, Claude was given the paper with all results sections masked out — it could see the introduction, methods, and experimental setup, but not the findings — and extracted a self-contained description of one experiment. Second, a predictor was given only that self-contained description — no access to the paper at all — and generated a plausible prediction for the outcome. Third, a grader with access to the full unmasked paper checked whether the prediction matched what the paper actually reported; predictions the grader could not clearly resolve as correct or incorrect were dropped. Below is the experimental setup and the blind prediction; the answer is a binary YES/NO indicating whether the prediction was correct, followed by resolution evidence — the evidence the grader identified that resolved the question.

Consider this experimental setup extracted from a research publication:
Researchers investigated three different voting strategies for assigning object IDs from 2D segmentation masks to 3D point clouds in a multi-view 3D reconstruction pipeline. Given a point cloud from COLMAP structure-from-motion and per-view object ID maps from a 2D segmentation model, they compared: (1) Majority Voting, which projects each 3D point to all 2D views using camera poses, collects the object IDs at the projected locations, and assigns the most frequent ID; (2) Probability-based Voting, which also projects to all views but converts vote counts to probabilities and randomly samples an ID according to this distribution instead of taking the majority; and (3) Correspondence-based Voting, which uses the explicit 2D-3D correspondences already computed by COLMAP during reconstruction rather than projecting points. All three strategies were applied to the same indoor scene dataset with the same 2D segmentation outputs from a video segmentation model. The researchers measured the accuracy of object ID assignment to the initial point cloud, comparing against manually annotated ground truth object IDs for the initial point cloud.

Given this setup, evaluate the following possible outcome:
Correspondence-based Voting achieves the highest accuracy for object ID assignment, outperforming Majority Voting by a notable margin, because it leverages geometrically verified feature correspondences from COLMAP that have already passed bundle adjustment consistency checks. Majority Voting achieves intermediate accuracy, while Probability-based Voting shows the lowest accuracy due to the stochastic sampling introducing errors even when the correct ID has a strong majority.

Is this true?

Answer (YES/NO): NO